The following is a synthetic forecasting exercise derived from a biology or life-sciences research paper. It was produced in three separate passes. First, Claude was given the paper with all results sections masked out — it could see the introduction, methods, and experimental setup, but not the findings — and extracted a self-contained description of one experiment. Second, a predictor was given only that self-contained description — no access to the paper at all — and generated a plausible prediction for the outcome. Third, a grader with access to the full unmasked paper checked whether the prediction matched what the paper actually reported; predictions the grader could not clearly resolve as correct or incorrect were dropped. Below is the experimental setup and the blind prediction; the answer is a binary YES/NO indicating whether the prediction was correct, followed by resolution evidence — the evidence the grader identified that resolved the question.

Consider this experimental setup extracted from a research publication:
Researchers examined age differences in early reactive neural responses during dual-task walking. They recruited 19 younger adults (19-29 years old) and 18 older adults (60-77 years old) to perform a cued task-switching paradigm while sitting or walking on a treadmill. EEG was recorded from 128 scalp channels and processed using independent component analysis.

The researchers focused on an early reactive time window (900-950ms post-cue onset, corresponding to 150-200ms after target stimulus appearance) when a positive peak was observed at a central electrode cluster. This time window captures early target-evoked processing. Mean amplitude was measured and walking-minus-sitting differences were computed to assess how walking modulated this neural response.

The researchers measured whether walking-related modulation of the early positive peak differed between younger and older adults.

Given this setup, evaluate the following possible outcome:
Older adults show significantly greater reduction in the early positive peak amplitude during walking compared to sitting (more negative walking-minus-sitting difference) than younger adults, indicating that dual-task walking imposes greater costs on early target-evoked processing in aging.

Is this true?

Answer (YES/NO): NO